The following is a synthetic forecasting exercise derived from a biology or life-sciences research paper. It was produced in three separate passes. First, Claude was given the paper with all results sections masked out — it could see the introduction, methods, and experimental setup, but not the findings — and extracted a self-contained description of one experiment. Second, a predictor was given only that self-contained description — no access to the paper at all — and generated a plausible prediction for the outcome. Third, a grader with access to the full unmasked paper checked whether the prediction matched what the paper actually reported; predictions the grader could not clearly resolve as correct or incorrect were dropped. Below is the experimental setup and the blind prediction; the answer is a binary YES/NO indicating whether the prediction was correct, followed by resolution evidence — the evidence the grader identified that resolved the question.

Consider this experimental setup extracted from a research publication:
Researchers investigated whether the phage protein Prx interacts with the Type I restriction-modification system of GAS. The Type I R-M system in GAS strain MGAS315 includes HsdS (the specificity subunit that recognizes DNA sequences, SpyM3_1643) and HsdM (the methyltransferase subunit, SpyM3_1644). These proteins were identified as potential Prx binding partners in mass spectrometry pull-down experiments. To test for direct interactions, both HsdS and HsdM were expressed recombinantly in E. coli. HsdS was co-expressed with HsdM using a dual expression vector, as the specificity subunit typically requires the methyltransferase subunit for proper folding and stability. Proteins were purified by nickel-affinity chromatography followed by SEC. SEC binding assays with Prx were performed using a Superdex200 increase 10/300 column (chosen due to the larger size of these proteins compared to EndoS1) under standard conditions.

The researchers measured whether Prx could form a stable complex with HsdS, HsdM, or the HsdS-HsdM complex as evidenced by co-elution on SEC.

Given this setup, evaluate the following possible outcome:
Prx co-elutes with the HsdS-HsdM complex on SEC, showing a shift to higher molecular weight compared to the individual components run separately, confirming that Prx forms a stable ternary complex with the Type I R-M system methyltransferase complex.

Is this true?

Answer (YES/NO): NO